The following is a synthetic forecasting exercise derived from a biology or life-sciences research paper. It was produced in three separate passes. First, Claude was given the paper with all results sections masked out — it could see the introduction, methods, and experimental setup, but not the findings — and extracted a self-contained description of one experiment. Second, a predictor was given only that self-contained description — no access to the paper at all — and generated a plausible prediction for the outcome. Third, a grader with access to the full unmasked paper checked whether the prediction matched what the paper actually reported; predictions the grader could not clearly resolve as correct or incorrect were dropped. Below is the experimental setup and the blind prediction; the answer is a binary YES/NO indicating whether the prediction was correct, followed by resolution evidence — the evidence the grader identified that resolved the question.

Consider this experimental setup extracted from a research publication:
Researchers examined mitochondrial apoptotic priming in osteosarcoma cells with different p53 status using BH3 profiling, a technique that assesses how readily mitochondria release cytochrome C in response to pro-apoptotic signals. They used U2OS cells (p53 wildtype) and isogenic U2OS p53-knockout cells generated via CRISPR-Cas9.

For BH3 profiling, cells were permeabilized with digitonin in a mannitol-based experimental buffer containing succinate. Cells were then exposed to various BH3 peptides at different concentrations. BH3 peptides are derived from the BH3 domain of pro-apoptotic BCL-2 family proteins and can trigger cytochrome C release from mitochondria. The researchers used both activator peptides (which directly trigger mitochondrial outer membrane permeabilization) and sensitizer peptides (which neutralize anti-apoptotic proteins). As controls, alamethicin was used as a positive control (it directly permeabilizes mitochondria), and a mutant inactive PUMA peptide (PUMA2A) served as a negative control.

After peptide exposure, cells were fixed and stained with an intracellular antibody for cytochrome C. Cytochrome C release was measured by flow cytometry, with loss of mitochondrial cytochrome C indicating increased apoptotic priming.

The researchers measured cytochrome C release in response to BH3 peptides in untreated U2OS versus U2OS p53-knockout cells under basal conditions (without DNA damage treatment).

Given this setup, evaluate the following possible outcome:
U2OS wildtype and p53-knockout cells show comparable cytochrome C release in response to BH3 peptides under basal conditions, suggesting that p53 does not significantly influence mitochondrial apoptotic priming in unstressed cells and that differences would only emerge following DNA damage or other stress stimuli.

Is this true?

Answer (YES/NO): NO